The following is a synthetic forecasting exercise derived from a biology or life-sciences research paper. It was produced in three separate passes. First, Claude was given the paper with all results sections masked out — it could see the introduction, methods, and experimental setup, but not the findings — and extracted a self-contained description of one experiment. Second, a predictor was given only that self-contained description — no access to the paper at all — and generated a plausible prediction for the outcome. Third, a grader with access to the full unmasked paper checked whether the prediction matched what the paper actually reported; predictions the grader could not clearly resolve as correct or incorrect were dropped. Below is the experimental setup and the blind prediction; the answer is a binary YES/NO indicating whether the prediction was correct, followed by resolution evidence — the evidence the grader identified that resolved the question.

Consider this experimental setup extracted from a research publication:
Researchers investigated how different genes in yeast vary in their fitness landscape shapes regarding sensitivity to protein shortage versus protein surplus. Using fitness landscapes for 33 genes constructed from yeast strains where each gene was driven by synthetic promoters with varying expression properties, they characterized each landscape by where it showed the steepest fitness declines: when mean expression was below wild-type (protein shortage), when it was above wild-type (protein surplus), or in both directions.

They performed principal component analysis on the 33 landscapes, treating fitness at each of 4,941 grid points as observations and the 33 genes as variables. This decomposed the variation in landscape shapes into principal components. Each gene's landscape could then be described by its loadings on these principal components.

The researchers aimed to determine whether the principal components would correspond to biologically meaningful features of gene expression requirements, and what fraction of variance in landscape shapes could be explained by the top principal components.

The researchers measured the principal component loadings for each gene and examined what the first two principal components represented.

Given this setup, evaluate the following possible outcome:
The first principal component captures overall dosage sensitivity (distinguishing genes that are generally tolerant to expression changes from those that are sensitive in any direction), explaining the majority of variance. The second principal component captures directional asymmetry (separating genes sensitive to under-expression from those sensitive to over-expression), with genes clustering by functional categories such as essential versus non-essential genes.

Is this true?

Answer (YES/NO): NO